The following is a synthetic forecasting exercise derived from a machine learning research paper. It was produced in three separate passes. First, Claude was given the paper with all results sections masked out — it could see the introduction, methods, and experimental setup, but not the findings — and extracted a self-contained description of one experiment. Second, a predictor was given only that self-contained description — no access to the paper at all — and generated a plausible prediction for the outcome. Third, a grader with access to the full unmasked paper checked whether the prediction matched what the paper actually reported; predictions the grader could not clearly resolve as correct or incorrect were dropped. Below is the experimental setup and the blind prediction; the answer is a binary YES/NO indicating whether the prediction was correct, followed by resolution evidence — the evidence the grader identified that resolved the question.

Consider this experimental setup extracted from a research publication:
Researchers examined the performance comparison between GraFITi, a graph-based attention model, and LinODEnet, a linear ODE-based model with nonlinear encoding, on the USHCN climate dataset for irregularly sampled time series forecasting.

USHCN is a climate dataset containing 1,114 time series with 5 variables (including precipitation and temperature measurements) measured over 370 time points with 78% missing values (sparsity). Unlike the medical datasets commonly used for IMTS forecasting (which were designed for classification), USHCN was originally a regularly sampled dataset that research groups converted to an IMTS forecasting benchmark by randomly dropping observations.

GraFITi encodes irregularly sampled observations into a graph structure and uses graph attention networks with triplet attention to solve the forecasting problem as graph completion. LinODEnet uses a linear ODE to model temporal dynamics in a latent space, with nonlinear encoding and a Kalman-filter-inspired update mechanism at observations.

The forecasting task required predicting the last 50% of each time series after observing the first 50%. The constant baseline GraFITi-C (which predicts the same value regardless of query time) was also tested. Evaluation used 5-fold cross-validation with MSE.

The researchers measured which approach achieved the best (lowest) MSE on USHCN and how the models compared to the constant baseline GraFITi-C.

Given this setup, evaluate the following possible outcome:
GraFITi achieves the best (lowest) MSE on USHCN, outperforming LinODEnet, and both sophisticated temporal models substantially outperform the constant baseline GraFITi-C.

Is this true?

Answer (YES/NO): YES